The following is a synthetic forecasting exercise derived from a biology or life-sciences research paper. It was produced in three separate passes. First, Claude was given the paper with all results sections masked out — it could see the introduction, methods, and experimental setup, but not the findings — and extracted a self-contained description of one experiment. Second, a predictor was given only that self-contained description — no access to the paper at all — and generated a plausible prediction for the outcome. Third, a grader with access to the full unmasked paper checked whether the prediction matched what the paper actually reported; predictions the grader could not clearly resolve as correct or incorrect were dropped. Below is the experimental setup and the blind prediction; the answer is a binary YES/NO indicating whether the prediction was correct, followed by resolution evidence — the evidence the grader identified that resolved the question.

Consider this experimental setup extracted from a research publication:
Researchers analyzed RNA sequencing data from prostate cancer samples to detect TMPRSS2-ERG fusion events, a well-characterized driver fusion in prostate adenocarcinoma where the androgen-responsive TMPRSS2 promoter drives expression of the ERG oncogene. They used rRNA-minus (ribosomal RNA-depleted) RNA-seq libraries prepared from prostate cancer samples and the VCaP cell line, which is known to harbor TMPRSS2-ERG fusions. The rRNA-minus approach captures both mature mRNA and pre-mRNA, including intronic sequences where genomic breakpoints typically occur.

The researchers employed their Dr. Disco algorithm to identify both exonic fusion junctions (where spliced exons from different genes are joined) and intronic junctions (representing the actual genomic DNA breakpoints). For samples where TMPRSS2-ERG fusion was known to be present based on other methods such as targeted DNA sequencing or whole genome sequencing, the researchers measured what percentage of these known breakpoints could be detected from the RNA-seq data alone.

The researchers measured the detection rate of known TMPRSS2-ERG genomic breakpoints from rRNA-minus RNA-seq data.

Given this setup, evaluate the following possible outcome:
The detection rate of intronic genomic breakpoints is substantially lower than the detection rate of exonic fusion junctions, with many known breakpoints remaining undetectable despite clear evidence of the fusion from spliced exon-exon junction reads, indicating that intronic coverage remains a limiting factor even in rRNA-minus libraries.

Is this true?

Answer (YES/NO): NO